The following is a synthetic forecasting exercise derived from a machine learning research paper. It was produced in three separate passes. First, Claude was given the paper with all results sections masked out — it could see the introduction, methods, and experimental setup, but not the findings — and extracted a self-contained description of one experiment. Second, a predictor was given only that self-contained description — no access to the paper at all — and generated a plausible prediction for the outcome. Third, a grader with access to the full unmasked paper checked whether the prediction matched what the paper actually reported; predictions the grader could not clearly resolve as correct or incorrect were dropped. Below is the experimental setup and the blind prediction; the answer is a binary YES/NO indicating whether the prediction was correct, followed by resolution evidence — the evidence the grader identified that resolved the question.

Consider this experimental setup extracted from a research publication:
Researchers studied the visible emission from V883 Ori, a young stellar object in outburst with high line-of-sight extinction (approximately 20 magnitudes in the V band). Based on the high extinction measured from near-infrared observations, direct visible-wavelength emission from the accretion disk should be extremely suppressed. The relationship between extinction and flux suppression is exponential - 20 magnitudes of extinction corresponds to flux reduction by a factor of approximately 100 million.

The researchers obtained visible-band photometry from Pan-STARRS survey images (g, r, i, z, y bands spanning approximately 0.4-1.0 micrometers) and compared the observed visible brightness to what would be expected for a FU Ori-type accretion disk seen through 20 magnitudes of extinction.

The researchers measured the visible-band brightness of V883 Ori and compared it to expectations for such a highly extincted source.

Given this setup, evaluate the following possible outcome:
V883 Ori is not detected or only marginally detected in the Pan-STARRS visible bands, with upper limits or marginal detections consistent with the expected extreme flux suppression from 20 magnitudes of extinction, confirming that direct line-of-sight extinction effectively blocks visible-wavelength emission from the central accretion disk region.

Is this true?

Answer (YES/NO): NO